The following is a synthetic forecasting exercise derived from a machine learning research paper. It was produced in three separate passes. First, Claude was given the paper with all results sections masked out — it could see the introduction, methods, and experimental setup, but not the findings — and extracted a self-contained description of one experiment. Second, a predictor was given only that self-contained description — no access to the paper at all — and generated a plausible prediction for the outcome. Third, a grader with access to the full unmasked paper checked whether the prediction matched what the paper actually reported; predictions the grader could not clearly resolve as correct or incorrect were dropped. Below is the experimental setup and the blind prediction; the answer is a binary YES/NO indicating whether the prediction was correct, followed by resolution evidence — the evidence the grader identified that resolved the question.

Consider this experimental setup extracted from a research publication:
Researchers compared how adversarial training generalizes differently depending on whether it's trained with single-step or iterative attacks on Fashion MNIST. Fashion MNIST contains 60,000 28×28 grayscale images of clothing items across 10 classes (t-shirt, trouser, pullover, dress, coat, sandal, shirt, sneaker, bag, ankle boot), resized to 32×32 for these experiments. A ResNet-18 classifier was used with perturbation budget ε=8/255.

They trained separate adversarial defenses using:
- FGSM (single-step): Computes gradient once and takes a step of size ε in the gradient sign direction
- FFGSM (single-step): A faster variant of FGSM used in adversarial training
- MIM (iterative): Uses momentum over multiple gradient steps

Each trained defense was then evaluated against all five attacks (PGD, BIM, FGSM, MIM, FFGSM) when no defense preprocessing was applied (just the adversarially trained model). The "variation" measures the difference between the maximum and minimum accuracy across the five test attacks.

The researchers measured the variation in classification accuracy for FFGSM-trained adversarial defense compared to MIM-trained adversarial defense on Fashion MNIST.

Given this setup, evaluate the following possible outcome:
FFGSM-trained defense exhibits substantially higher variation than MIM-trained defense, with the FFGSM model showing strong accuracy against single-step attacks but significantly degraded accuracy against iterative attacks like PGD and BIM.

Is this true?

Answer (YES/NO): YES